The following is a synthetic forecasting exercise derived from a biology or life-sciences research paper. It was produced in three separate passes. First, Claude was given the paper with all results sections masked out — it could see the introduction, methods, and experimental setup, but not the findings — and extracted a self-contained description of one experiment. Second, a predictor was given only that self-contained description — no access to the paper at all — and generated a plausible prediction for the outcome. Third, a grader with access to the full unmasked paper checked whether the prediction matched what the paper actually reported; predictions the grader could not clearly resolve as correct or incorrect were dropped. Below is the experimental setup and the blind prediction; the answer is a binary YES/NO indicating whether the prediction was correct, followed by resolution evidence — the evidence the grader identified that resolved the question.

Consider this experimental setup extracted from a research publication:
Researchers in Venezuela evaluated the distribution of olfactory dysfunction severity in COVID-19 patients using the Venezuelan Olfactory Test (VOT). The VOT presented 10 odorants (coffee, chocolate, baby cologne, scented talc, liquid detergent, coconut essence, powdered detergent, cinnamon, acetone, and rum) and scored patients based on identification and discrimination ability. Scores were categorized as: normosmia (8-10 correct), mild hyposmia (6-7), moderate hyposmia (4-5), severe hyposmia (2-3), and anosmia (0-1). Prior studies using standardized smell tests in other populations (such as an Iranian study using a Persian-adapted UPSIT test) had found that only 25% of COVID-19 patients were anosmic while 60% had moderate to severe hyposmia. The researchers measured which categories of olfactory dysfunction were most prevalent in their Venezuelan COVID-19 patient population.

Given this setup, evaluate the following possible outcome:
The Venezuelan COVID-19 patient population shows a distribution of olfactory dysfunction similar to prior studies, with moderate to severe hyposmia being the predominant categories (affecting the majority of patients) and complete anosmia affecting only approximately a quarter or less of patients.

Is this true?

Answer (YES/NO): NO